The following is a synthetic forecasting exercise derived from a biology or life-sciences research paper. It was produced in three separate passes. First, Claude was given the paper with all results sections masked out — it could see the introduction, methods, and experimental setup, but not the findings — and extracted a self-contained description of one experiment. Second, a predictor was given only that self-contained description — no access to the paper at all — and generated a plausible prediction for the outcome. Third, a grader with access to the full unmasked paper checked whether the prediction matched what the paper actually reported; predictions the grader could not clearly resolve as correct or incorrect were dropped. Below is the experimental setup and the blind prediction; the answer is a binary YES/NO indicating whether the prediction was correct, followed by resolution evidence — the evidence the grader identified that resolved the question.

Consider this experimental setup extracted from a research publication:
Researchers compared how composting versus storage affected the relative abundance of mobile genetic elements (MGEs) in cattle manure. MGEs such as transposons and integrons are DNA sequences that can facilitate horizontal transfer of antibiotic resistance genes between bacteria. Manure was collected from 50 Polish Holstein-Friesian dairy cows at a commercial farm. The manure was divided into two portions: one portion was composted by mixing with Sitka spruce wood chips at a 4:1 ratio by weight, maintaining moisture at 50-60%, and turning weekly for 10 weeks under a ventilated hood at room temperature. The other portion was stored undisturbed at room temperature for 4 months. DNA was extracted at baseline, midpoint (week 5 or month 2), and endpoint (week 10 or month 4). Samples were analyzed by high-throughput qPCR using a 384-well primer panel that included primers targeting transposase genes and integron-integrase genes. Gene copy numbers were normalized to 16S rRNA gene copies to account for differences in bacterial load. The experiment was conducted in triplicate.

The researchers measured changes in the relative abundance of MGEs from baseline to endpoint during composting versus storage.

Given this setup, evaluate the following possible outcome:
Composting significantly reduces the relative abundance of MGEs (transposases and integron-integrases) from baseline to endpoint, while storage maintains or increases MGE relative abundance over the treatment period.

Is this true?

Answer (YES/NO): NO